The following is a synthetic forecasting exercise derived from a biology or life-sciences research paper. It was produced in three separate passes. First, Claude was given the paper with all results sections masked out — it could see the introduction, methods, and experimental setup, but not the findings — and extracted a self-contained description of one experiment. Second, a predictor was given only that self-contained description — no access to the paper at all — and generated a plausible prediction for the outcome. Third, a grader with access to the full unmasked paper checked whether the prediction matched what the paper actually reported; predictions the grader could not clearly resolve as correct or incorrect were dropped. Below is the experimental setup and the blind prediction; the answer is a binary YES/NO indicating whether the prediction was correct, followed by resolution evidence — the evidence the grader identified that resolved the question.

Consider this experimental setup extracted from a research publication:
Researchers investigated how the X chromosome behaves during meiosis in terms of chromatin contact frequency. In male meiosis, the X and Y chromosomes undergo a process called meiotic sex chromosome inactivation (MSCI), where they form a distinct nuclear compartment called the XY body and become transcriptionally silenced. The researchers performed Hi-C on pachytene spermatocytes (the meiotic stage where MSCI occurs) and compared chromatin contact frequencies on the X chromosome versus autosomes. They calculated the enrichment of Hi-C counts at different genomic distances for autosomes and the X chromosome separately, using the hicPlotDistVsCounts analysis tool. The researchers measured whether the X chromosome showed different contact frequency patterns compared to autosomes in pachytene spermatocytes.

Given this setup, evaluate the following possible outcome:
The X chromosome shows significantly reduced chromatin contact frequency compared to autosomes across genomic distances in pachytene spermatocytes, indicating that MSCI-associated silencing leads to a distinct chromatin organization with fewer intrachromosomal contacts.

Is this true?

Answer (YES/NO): NO